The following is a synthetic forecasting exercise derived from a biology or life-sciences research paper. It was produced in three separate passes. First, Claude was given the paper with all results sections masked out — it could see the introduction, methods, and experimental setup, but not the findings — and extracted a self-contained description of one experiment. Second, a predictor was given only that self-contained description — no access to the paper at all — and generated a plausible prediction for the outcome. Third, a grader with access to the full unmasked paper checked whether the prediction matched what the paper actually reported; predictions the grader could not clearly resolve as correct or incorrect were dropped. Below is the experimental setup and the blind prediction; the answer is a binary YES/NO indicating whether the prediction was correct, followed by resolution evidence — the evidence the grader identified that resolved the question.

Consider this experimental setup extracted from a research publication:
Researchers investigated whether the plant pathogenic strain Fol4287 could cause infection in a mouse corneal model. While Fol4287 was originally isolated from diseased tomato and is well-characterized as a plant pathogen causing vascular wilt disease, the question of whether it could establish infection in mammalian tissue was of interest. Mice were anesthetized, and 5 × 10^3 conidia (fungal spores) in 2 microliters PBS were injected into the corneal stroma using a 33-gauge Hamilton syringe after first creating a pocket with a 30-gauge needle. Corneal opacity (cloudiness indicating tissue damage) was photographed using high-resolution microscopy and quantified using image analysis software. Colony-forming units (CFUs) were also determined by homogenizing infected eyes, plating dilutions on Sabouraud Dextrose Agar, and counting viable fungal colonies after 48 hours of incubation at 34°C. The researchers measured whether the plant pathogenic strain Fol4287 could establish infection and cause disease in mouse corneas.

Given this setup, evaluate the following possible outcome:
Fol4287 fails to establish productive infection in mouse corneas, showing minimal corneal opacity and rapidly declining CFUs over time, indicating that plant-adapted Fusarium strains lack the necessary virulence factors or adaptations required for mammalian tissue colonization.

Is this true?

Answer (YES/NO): NO